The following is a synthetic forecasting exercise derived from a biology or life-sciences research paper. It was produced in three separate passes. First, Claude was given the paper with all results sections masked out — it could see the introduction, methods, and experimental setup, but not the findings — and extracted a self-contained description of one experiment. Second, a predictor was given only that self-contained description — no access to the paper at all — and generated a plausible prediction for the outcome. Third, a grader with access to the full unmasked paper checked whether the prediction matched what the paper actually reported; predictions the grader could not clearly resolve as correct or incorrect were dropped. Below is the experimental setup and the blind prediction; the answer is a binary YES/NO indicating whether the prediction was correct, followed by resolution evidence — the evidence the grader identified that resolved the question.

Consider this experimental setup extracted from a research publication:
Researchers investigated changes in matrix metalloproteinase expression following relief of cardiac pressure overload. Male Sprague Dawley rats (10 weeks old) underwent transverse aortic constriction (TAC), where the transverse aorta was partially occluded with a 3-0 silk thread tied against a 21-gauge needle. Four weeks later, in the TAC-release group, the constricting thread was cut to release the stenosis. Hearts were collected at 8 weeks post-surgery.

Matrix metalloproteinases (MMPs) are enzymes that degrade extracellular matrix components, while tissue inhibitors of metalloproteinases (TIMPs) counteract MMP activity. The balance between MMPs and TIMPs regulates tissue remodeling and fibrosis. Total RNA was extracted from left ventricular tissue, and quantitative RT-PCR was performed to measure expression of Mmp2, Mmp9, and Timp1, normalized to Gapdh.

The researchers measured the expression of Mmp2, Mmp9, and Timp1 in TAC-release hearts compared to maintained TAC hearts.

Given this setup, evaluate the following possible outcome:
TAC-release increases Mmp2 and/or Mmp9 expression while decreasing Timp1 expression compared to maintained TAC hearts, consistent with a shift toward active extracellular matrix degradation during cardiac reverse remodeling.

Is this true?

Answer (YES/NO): NO